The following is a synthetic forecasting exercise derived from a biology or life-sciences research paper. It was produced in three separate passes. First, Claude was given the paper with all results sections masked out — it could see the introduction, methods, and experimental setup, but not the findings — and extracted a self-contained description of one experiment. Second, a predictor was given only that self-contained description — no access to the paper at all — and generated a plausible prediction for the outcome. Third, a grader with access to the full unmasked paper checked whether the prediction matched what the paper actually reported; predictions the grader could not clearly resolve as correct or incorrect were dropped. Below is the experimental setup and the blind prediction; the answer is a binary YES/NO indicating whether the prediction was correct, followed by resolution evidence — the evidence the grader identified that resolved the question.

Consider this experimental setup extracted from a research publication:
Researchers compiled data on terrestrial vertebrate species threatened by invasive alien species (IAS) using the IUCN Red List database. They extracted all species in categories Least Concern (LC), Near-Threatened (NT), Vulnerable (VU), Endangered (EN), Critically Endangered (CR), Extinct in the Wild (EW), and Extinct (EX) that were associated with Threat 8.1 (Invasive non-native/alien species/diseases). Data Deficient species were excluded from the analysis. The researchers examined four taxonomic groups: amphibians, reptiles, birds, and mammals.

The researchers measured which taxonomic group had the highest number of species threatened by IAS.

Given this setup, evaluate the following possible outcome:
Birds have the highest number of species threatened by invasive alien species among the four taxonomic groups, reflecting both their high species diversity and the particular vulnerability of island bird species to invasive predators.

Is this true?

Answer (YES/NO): NO